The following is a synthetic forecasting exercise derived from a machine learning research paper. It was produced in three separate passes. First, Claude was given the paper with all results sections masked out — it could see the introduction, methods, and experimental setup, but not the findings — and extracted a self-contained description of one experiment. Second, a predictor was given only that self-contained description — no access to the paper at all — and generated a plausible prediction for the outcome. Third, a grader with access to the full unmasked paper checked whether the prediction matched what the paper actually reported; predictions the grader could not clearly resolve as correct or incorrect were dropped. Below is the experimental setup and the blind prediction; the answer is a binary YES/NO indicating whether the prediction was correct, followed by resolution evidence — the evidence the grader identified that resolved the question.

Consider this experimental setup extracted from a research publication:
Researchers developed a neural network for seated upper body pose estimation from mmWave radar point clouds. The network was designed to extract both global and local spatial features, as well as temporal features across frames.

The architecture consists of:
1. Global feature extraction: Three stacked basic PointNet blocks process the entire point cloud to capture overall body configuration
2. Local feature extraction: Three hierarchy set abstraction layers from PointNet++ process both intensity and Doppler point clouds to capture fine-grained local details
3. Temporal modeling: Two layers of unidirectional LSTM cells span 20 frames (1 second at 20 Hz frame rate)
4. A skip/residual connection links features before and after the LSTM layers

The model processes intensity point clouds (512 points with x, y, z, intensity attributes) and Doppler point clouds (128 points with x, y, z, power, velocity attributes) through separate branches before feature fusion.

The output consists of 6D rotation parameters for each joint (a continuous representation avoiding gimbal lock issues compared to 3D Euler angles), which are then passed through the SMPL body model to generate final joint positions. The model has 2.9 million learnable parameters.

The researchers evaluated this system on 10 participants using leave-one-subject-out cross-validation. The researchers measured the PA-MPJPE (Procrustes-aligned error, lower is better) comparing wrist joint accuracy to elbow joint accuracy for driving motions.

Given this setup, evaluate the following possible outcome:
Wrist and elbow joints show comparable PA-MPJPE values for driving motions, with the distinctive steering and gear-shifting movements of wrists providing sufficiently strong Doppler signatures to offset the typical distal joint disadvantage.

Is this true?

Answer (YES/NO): NO